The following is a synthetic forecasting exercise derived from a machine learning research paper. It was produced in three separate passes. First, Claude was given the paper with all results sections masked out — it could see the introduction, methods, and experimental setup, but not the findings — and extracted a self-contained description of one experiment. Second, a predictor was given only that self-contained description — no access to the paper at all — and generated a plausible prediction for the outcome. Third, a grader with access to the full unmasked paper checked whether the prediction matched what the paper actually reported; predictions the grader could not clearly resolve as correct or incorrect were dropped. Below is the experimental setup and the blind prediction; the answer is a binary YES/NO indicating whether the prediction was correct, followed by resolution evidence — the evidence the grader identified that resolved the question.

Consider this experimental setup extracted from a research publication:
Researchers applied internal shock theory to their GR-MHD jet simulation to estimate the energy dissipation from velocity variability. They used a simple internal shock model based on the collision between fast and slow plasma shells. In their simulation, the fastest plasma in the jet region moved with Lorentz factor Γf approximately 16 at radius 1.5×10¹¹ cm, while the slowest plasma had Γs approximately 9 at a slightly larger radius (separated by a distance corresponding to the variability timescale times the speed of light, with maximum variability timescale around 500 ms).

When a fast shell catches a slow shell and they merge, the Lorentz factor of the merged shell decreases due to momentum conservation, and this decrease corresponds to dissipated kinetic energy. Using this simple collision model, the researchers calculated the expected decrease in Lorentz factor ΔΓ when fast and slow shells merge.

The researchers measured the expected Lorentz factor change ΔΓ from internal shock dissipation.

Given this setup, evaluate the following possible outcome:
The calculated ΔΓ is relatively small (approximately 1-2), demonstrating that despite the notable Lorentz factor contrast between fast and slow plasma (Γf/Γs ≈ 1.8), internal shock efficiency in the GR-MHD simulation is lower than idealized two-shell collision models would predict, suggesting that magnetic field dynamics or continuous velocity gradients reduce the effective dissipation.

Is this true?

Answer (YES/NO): NO